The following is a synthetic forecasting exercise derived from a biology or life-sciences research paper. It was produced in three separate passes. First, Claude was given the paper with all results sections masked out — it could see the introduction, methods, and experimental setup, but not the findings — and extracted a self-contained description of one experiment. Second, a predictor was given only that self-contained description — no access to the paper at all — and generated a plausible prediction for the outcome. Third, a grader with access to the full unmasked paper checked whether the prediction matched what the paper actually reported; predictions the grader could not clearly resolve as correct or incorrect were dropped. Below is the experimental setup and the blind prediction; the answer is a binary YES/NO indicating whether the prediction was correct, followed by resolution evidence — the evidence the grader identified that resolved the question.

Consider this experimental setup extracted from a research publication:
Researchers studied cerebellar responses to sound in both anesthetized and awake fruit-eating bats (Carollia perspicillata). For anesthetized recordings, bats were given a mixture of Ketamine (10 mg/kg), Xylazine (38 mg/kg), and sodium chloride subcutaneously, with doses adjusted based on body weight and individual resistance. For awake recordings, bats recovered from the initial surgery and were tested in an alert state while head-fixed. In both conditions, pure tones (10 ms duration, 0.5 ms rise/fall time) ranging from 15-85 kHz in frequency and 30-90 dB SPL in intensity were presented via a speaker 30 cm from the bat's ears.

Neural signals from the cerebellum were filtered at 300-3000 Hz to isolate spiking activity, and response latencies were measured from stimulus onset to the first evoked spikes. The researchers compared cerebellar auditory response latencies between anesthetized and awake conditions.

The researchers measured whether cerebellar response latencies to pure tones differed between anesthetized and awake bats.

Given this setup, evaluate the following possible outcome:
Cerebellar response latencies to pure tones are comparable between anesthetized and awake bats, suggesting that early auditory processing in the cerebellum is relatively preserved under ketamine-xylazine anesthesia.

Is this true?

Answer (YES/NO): YES